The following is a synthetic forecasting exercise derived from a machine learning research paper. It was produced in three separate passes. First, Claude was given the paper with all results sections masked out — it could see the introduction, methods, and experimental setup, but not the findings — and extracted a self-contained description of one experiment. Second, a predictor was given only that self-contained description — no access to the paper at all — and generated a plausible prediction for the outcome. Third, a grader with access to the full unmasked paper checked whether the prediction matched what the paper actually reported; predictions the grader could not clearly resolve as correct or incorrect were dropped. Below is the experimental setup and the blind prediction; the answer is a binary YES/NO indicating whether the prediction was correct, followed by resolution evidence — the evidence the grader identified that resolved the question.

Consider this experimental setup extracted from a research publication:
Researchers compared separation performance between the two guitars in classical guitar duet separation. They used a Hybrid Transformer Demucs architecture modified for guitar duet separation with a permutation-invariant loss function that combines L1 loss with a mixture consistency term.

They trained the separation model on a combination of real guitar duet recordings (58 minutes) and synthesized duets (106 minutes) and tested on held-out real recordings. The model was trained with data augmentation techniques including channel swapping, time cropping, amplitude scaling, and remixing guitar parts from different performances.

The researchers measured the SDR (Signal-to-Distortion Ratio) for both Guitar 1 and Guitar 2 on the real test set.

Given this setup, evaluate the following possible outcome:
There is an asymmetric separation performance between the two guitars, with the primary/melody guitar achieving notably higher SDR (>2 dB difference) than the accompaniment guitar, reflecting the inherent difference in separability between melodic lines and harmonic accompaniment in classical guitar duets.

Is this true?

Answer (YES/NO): YES